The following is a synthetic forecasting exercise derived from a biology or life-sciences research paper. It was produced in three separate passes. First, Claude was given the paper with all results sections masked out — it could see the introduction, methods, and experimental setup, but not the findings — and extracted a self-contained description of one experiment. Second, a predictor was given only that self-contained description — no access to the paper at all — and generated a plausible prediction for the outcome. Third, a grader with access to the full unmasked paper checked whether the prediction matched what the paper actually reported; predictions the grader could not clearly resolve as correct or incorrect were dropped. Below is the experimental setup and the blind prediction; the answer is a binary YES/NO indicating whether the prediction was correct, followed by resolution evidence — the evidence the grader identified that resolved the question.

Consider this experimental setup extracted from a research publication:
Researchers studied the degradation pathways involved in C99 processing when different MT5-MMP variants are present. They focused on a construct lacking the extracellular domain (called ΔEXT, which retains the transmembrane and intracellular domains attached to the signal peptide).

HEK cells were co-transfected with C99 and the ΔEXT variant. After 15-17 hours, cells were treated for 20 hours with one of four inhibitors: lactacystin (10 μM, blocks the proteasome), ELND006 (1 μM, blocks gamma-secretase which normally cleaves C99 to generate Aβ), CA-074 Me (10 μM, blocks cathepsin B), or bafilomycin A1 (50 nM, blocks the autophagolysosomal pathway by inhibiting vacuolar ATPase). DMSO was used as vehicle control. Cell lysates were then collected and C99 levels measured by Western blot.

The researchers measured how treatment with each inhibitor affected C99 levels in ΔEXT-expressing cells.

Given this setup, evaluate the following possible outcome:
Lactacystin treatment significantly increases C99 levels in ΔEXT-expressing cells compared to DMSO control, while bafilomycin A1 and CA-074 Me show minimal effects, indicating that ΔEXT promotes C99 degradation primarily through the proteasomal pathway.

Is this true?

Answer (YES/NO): NO